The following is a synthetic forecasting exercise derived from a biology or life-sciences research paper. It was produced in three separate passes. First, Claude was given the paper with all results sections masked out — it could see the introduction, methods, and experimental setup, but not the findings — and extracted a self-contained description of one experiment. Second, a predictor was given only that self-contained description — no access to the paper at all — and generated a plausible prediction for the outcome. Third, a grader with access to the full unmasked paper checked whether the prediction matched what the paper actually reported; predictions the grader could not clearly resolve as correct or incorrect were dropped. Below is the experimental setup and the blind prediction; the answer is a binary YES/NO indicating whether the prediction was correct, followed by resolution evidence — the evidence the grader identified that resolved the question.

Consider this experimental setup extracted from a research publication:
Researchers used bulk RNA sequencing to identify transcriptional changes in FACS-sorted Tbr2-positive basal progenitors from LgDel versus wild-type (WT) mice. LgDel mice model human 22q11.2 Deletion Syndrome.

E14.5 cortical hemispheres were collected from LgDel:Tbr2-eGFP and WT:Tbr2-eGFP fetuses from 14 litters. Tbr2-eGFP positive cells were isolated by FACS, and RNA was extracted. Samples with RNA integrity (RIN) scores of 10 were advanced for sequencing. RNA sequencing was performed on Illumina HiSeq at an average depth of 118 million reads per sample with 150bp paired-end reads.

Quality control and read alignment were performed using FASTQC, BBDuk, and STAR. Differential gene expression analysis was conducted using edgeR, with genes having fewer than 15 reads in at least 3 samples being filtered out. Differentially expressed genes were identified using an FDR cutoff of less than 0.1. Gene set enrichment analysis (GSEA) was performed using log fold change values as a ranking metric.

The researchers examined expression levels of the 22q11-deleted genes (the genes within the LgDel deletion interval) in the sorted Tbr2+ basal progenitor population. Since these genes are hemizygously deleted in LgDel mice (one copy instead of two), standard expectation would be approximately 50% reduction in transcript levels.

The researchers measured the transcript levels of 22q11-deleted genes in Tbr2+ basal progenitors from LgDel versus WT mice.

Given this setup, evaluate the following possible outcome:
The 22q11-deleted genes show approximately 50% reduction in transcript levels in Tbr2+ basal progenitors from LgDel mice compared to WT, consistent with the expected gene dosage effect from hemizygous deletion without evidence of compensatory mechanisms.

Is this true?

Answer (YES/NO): YES